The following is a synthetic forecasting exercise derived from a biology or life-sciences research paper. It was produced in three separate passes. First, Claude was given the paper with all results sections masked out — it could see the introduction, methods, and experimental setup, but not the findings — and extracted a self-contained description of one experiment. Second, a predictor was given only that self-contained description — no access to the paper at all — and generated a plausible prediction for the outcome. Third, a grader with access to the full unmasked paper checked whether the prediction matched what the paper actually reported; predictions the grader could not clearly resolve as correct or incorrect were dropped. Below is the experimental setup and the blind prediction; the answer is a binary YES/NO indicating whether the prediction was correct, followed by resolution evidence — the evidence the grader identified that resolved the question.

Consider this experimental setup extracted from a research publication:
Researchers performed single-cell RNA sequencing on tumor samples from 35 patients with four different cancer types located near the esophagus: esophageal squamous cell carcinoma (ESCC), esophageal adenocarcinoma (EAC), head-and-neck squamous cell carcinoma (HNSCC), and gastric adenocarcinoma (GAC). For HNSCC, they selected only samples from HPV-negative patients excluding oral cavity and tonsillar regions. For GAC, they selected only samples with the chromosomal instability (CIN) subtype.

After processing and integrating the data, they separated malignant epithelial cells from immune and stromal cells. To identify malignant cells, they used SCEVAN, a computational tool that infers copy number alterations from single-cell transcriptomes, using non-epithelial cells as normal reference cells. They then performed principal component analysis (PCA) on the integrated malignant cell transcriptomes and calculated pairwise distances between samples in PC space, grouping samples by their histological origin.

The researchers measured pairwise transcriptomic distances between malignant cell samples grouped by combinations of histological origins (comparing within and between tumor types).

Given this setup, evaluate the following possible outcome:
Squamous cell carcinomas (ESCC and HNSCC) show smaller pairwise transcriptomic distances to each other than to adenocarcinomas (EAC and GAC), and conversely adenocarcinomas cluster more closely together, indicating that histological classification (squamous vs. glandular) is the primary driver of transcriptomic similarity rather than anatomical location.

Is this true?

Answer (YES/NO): YES